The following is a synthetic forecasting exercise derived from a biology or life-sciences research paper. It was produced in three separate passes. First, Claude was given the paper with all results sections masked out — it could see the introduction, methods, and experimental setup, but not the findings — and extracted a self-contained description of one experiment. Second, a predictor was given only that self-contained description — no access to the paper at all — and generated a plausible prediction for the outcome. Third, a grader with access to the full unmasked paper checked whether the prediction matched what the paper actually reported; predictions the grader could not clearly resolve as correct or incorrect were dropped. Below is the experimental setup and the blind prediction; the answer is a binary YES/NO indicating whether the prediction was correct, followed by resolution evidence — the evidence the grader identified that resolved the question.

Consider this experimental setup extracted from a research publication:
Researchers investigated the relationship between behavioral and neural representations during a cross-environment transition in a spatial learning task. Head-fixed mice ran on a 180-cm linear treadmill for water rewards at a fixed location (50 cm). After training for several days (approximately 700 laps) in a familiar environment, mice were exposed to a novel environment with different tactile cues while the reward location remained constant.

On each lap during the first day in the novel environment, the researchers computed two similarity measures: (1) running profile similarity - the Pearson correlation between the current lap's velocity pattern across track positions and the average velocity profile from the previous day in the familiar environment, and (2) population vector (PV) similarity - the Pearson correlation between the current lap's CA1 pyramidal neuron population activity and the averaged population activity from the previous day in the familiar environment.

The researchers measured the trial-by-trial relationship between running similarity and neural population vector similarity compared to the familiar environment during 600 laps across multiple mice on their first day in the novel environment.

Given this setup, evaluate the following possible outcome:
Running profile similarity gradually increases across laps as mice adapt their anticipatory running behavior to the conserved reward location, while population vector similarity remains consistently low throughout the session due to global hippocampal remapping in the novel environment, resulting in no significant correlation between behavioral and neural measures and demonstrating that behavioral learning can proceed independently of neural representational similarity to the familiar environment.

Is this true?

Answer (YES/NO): NO